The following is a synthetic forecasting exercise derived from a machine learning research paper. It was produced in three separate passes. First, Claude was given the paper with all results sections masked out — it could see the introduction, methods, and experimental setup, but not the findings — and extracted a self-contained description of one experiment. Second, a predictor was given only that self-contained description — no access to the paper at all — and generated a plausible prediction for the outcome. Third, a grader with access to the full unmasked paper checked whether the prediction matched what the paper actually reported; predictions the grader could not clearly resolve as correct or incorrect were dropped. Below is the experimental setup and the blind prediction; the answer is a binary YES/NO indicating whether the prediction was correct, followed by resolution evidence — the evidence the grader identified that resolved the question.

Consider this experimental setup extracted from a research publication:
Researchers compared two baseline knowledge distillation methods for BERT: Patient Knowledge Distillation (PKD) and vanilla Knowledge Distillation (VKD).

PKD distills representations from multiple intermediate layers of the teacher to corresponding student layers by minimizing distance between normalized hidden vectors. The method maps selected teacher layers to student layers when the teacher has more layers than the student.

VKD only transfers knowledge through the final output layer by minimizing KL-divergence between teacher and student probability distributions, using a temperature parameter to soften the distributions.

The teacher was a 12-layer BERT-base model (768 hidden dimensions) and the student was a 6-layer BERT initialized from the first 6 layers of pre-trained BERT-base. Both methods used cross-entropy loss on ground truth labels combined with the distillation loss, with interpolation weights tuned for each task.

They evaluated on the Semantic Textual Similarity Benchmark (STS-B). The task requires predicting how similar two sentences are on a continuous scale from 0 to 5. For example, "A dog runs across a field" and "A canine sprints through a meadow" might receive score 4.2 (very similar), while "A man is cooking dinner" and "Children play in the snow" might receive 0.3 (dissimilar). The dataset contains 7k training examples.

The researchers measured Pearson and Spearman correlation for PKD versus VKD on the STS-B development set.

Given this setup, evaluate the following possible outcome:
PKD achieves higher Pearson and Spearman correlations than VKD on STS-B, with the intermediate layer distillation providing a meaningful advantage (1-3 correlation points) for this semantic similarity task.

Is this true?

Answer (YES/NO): NO